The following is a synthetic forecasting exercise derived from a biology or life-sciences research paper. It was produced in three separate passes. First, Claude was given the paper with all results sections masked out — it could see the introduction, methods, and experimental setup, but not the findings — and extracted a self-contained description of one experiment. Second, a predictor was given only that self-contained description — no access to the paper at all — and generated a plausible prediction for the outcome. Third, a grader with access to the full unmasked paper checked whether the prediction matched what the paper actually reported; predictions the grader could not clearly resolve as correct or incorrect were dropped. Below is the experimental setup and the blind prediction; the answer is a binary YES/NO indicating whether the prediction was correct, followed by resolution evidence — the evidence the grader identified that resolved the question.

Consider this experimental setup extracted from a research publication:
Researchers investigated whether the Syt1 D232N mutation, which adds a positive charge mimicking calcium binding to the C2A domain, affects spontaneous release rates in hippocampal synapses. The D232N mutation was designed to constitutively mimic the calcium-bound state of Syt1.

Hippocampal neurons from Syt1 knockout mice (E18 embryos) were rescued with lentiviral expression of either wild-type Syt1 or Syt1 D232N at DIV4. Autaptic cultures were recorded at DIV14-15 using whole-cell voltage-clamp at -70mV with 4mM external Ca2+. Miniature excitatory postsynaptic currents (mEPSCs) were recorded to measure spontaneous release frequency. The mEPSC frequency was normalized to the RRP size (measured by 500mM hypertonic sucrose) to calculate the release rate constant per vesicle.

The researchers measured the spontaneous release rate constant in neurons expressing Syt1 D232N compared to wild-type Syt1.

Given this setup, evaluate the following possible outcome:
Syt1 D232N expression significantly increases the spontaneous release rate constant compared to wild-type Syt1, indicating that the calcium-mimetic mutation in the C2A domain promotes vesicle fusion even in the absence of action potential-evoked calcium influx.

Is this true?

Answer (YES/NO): YES